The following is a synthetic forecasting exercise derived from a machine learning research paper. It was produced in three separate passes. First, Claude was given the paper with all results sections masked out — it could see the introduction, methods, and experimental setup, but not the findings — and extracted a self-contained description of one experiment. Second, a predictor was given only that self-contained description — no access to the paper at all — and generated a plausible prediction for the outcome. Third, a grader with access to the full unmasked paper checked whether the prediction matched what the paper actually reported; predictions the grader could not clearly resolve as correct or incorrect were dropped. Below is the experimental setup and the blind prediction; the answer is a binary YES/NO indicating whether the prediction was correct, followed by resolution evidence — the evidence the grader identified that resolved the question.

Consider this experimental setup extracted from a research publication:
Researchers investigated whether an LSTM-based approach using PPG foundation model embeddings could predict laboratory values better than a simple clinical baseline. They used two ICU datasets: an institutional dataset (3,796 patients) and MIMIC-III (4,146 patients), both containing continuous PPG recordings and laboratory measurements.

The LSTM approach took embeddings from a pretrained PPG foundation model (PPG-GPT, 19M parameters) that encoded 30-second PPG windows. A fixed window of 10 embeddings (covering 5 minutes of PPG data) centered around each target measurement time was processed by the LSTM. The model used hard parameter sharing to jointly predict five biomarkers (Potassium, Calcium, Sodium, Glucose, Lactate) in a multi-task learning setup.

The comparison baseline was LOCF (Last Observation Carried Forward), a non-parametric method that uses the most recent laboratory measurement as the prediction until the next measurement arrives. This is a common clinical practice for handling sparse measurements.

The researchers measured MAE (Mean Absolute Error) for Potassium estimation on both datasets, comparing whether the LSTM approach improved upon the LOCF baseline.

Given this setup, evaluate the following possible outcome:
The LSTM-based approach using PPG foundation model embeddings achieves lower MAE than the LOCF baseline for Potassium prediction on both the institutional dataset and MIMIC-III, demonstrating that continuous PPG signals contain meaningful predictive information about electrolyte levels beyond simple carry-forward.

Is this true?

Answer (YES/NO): NO